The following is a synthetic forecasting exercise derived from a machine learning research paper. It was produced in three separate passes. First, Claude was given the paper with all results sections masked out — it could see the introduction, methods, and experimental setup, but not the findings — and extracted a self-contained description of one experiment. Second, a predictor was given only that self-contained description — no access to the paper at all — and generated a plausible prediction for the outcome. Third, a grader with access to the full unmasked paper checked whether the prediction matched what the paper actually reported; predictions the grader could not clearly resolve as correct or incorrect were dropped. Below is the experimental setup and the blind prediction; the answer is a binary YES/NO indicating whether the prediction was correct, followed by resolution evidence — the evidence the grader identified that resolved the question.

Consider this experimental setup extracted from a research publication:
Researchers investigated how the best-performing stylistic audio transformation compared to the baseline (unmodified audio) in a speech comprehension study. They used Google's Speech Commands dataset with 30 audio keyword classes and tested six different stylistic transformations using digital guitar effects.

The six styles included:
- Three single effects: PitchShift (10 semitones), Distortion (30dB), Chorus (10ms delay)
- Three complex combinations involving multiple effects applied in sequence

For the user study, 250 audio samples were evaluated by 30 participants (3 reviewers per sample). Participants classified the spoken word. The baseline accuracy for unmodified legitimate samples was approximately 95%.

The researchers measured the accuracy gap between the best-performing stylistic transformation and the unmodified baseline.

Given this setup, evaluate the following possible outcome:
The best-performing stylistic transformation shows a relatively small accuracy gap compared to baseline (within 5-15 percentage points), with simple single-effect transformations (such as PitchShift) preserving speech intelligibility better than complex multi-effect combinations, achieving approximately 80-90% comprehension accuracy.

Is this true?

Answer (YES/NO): NO